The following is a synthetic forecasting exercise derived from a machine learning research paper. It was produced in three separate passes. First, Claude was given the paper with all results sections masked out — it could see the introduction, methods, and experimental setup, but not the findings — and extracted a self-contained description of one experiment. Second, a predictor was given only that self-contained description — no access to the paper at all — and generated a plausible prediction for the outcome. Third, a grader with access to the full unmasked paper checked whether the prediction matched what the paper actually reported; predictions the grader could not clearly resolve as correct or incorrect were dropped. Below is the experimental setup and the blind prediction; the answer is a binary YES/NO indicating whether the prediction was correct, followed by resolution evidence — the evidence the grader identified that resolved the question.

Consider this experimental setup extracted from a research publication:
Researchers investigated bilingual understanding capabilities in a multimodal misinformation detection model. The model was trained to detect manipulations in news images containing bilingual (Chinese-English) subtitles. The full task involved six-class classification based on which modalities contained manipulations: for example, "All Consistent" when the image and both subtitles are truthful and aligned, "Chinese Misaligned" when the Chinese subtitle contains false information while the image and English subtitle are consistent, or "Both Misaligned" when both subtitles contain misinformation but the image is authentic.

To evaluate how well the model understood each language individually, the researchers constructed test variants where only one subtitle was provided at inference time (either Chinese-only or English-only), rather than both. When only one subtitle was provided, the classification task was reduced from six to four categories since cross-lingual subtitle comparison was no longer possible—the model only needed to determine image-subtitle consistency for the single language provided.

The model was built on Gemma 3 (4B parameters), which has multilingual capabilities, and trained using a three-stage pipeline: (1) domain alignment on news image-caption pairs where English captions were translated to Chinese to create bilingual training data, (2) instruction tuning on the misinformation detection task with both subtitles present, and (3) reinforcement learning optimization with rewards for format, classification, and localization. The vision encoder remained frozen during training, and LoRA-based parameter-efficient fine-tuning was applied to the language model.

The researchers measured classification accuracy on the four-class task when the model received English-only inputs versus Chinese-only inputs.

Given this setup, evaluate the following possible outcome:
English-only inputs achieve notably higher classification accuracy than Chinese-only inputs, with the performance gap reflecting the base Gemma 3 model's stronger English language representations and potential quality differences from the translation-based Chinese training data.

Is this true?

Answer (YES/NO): NO